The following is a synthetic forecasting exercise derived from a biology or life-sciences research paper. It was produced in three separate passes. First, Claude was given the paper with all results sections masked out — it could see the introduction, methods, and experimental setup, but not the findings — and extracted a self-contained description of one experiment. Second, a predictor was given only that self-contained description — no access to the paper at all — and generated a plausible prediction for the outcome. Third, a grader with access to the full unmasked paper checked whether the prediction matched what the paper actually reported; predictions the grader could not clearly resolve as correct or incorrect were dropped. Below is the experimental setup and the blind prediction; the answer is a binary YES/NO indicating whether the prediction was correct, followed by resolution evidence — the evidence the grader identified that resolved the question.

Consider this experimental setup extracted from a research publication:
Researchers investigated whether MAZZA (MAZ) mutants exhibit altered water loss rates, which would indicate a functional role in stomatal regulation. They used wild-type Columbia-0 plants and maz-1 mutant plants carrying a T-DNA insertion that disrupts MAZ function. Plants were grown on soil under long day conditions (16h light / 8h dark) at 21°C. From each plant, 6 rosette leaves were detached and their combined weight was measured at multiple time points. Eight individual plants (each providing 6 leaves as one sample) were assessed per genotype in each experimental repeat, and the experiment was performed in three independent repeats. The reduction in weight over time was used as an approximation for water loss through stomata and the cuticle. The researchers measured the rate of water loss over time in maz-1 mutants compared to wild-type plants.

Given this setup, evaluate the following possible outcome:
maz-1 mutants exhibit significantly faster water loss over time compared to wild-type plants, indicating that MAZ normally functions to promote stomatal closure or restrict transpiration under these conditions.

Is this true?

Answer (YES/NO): NO